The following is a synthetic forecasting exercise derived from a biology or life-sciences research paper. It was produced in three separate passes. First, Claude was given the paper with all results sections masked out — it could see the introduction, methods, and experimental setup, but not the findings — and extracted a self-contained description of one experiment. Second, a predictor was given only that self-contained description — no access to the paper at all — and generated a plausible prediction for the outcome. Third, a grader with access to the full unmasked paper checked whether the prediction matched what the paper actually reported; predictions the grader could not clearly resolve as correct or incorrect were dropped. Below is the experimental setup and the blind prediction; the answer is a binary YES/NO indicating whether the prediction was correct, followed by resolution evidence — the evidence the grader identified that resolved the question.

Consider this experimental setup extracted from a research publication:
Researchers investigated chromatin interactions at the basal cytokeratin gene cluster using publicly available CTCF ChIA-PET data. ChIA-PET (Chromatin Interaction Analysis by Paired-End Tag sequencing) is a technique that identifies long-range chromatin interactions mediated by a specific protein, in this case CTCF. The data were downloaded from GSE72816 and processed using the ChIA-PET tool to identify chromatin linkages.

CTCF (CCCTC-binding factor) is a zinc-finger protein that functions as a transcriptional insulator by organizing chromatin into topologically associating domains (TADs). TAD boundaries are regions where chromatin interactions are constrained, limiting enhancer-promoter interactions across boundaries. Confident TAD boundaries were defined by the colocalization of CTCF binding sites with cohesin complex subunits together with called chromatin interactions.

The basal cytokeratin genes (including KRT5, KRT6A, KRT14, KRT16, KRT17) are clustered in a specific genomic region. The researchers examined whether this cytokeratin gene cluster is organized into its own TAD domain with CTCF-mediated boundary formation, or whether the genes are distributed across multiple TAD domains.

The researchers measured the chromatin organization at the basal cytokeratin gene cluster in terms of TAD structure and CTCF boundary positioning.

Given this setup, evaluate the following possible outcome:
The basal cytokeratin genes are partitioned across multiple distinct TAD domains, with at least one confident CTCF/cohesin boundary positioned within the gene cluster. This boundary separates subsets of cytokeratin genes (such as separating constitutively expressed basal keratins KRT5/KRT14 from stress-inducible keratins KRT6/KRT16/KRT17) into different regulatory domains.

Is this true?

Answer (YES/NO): NO